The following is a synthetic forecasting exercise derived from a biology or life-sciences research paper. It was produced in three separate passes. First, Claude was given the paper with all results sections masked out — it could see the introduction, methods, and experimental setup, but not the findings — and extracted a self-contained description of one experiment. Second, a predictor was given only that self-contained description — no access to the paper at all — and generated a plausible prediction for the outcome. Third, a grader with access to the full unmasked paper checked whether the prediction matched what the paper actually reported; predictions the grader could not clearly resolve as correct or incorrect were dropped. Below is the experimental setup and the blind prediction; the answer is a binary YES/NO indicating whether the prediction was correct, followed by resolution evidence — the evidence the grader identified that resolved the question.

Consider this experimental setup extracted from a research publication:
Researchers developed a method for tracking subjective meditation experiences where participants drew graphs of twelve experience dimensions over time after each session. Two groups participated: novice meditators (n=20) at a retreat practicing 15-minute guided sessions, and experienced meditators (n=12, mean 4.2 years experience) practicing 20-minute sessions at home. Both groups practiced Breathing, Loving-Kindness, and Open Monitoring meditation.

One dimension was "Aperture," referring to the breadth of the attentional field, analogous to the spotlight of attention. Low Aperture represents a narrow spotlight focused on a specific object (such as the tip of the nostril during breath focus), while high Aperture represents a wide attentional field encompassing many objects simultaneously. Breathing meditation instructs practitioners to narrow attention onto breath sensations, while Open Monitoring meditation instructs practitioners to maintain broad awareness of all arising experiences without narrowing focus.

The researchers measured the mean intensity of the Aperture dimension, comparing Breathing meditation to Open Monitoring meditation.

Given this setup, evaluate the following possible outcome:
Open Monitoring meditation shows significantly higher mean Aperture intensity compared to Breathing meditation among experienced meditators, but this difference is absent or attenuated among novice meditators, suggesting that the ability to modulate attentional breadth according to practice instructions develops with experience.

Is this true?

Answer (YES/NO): NO